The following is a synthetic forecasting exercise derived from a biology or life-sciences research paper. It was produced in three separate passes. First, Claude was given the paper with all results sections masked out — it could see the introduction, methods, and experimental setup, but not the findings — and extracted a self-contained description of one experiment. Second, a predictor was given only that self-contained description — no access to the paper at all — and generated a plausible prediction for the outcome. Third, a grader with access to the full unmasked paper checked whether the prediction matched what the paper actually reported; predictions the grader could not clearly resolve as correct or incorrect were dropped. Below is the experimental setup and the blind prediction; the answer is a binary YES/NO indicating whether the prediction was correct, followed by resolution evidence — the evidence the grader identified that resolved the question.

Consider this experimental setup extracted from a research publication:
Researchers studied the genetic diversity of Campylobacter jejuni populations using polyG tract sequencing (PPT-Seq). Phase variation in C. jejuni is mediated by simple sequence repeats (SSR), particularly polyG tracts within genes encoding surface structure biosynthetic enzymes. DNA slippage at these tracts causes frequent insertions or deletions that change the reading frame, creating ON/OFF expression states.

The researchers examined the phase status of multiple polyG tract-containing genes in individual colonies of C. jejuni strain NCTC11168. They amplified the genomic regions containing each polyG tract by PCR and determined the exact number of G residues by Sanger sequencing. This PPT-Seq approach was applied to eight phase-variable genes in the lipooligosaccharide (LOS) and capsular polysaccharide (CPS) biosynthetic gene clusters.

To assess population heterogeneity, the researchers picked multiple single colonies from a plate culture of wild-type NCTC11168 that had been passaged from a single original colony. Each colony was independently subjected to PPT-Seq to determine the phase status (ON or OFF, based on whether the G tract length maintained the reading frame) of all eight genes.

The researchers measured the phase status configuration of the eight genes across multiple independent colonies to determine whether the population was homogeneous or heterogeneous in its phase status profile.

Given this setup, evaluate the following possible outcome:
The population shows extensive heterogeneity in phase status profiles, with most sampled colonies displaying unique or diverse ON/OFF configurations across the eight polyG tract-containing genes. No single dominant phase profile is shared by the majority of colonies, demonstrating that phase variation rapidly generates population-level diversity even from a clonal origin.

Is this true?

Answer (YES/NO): YES